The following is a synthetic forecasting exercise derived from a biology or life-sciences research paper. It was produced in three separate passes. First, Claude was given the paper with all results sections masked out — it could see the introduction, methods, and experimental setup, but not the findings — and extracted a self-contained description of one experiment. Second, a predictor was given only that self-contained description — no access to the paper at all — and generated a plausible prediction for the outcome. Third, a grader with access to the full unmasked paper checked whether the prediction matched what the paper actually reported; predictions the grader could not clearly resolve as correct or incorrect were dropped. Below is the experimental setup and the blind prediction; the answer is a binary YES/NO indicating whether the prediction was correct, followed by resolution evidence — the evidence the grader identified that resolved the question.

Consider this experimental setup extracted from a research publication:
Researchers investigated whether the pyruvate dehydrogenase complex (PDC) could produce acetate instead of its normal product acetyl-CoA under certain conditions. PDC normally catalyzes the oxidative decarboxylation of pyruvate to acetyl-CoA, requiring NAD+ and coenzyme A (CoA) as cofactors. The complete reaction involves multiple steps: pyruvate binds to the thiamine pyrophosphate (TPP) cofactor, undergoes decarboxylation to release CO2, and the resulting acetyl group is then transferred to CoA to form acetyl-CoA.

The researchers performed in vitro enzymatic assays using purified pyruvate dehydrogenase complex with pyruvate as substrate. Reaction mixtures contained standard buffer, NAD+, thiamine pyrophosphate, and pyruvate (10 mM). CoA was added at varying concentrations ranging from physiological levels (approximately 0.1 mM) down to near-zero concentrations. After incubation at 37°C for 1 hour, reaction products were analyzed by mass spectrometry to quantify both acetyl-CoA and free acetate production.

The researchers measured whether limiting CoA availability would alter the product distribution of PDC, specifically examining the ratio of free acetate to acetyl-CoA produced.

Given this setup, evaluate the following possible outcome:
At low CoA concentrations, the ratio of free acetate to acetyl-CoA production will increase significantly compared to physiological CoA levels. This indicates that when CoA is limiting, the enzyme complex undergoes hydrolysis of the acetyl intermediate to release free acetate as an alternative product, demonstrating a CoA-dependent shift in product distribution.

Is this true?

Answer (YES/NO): YES